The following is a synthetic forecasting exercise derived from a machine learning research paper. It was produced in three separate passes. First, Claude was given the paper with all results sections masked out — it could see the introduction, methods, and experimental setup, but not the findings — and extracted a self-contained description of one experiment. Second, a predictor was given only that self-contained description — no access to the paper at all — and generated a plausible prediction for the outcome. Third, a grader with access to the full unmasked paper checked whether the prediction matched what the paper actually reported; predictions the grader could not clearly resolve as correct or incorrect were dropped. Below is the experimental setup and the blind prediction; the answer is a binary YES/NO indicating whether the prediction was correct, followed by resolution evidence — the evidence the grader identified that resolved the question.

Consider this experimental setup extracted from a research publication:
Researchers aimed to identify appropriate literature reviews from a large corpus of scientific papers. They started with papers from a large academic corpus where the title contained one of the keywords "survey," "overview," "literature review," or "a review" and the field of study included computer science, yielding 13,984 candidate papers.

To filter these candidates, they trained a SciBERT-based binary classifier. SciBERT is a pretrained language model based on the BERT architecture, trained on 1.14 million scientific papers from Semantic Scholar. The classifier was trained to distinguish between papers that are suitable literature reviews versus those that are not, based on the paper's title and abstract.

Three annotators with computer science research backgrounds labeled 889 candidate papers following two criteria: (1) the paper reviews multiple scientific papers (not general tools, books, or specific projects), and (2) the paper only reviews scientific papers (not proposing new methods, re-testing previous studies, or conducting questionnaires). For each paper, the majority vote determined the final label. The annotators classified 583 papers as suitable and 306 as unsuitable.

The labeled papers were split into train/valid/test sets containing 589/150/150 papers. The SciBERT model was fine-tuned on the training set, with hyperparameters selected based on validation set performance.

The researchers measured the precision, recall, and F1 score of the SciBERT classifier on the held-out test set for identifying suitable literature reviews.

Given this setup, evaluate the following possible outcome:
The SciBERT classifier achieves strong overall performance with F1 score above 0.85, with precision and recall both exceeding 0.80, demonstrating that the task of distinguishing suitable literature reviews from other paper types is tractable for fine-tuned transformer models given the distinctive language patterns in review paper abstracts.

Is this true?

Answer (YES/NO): YES